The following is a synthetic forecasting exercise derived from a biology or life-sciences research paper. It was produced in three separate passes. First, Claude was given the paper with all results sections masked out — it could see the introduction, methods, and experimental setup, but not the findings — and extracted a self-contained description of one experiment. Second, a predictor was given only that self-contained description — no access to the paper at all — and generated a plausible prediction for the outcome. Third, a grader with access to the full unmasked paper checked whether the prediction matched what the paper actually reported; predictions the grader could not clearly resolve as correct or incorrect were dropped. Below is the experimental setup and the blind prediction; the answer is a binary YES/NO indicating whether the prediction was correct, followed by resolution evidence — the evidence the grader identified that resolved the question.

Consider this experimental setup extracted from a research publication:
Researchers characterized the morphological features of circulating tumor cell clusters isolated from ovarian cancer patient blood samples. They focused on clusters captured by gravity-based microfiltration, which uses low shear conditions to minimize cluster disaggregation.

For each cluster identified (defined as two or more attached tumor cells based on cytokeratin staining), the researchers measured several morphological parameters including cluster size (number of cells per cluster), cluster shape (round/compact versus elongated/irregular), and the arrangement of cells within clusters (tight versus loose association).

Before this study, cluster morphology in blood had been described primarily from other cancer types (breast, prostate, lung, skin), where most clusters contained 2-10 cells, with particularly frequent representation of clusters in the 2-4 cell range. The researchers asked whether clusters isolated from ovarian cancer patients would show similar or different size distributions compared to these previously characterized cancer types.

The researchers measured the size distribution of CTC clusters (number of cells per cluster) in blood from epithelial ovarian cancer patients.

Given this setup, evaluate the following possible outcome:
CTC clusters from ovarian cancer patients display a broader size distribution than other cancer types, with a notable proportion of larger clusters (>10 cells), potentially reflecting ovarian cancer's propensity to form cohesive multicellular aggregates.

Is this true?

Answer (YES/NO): YES